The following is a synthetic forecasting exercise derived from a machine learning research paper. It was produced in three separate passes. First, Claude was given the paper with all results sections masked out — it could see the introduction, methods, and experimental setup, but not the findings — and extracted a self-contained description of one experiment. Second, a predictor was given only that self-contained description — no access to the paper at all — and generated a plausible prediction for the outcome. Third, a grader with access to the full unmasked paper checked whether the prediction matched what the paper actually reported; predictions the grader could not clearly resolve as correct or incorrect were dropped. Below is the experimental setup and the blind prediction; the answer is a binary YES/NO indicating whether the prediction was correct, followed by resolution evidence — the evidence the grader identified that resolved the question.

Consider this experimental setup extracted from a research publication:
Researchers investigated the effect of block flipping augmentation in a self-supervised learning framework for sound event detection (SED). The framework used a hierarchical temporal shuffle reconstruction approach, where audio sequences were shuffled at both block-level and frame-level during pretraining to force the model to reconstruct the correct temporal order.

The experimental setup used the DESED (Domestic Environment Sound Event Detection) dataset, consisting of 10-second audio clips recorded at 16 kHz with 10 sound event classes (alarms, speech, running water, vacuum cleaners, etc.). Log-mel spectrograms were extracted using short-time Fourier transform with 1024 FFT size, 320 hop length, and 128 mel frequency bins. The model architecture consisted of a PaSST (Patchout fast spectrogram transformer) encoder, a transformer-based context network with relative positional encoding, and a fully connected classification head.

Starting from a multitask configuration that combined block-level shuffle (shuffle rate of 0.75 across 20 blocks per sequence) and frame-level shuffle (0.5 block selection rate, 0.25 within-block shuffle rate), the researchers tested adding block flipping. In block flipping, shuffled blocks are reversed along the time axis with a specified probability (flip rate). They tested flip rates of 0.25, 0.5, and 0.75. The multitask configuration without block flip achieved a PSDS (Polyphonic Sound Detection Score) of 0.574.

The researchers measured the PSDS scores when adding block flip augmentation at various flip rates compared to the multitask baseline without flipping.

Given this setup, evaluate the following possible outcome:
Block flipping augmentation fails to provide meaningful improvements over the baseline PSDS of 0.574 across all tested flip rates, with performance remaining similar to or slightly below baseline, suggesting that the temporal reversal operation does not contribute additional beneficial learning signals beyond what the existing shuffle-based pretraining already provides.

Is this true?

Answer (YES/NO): YES